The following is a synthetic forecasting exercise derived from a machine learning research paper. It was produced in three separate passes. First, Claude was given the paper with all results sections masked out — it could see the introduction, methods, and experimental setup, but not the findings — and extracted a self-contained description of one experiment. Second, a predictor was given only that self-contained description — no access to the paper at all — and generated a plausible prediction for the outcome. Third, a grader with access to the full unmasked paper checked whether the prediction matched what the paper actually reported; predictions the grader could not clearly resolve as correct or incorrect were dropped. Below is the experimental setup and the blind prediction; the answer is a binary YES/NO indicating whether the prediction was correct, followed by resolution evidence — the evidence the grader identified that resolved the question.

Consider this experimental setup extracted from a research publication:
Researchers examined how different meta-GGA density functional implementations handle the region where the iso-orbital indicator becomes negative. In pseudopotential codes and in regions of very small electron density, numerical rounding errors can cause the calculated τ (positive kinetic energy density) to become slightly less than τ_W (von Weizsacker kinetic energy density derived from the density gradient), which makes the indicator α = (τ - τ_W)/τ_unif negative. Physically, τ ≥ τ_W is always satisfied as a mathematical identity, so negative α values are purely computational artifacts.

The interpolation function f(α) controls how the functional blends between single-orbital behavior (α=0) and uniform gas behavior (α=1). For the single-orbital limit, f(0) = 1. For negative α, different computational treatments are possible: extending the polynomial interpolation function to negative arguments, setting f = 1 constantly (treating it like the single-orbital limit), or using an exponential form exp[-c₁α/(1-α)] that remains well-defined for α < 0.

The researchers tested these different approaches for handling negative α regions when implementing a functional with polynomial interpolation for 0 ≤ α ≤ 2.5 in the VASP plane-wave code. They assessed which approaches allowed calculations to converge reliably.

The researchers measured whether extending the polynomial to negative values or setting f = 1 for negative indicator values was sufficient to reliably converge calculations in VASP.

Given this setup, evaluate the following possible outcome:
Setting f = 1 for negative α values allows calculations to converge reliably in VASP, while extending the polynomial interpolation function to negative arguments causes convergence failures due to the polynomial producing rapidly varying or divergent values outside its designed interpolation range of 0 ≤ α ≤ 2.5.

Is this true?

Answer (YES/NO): NO